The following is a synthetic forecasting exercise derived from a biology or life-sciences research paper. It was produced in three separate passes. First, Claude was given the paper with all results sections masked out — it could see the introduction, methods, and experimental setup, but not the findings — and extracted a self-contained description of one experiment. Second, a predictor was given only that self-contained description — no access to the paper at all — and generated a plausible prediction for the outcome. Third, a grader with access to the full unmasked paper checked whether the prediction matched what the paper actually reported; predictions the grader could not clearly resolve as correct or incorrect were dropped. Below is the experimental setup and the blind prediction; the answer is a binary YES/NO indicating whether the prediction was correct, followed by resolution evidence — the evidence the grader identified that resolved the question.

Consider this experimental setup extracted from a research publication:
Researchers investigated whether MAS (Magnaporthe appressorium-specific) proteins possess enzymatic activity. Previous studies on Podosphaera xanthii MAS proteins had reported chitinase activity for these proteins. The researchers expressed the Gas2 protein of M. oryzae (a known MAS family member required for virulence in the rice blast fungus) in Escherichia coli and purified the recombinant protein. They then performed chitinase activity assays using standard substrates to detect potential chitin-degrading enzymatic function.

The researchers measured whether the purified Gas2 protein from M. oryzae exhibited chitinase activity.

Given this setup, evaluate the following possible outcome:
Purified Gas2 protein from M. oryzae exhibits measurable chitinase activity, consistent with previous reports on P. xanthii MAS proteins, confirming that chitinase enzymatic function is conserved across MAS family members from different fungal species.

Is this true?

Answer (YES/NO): NO